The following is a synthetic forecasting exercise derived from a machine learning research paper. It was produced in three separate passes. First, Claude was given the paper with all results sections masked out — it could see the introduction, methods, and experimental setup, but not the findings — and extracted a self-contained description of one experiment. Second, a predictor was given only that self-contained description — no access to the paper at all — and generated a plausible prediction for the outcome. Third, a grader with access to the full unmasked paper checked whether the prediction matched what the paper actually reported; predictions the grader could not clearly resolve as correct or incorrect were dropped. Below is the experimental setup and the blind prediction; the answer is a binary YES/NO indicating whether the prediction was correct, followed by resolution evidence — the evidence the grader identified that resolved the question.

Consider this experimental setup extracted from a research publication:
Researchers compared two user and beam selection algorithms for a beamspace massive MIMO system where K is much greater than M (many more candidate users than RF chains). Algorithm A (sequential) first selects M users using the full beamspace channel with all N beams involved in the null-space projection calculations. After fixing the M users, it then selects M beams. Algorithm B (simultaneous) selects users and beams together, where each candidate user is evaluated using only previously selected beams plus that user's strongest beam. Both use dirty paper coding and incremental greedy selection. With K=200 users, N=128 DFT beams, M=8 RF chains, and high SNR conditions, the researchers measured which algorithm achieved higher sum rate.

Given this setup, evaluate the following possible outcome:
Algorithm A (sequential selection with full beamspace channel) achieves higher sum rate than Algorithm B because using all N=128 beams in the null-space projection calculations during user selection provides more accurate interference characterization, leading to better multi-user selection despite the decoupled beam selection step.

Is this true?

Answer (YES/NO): NO